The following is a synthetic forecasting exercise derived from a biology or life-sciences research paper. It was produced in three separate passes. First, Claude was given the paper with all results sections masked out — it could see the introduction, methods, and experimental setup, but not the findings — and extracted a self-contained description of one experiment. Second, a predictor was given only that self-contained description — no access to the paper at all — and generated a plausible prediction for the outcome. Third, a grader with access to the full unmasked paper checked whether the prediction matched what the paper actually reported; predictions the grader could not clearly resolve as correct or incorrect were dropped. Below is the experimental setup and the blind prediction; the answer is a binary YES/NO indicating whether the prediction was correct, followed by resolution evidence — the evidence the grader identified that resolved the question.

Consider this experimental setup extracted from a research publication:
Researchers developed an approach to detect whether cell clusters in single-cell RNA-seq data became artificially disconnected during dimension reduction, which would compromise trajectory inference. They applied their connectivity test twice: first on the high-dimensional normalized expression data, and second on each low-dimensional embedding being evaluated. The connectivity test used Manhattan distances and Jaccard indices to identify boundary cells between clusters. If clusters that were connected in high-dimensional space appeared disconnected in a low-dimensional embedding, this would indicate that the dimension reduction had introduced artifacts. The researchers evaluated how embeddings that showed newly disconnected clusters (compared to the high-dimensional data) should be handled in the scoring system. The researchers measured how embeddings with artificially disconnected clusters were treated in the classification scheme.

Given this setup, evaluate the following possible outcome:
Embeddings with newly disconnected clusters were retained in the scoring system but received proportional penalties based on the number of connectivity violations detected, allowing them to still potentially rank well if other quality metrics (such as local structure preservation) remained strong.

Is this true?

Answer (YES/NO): NO